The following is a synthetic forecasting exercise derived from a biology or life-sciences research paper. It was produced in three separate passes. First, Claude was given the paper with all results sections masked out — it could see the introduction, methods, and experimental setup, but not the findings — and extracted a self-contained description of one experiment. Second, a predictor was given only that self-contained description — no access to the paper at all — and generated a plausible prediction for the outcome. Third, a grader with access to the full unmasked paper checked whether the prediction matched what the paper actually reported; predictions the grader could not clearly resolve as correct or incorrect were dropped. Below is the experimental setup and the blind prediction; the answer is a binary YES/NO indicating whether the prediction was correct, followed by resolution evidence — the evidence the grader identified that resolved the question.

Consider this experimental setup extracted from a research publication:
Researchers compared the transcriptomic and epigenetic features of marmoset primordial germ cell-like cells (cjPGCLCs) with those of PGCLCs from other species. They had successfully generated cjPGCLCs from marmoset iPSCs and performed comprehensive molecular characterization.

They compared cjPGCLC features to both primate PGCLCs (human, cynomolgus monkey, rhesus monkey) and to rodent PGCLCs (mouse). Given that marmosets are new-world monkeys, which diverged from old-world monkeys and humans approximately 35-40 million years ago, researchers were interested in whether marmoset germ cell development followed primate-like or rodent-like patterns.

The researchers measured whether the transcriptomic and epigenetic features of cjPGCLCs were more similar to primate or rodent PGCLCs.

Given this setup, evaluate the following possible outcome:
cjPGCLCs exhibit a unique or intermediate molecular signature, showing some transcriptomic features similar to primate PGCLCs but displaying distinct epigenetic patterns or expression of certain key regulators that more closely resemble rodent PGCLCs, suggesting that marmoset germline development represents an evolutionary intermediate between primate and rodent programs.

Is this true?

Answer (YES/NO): NO